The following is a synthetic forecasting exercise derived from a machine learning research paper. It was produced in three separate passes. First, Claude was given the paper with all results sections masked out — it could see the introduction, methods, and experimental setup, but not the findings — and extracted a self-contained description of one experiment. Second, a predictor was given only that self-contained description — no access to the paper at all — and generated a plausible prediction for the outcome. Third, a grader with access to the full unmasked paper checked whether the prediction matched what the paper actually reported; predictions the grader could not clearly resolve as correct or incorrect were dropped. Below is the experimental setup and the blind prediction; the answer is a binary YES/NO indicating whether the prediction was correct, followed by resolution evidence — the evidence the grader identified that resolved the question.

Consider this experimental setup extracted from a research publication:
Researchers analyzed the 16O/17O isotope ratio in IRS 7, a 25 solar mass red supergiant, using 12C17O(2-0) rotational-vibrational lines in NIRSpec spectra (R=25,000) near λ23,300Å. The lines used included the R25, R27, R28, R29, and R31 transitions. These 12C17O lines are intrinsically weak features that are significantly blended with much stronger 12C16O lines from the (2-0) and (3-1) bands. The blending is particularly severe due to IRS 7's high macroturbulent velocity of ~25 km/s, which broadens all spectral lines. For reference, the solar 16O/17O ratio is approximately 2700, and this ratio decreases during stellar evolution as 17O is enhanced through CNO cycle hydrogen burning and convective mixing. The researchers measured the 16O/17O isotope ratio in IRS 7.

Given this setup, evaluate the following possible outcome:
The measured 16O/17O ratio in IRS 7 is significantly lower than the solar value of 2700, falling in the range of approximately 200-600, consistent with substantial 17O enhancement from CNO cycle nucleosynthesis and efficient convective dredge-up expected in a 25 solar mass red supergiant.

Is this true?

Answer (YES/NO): YES